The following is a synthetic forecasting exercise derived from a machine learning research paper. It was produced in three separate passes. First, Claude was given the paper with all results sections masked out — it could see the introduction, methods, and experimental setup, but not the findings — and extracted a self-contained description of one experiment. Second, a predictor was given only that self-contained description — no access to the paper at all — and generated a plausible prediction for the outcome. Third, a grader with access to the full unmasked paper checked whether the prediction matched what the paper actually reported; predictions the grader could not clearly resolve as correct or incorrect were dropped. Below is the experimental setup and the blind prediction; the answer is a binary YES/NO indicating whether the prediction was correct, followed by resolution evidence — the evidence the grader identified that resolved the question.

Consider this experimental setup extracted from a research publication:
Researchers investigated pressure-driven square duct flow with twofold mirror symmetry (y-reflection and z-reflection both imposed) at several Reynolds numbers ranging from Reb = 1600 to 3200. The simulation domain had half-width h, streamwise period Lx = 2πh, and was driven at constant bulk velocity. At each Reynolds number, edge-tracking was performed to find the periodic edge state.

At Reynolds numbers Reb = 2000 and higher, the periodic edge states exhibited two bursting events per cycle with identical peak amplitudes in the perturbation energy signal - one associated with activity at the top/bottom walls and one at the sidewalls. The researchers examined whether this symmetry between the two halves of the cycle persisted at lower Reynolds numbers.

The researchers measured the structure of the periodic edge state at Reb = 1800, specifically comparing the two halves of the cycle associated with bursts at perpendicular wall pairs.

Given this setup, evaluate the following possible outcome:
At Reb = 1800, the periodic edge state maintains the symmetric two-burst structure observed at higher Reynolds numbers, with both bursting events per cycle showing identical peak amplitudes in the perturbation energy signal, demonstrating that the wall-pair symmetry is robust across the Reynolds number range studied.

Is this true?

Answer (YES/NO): NO